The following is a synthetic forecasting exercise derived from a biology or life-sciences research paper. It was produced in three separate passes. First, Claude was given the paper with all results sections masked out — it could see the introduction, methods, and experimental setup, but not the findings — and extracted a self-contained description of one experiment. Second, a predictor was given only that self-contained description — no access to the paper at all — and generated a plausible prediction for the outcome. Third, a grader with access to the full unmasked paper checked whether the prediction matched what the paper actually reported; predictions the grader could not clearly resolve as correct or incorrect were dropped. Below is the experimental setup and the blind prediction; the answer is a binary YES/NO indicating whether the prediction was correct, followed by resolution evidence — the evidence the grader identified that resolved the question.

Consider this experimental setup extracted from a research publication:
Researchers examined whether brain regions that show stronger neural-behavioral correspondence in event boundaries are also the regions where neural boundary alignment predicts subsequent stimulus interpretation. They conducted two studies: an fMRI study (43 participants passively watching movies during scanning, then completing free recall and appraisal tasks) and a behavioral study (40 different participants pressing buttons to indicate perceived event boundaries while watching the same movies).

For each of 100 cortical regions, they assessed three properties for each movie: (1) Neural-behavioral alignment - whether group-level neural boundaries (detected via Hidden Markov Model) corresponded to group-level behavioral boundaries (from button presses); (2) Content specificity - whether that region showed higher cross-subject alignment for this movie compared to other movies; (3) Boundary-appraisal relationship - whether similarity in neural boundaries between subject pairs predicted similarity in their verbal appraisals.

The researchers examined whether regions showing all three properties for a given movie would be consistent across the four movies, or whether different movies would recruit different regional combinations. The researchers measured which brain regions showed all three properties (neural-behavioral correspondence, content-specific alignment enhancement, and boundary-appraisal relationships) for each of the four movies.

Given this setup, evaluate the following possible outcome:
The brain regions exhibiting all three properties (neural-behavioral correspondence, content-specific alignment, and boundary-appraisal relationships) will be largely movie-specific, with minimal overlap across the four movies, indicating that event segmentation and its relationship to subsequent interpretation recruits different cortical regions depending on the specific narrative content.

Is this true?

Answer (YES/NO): YES